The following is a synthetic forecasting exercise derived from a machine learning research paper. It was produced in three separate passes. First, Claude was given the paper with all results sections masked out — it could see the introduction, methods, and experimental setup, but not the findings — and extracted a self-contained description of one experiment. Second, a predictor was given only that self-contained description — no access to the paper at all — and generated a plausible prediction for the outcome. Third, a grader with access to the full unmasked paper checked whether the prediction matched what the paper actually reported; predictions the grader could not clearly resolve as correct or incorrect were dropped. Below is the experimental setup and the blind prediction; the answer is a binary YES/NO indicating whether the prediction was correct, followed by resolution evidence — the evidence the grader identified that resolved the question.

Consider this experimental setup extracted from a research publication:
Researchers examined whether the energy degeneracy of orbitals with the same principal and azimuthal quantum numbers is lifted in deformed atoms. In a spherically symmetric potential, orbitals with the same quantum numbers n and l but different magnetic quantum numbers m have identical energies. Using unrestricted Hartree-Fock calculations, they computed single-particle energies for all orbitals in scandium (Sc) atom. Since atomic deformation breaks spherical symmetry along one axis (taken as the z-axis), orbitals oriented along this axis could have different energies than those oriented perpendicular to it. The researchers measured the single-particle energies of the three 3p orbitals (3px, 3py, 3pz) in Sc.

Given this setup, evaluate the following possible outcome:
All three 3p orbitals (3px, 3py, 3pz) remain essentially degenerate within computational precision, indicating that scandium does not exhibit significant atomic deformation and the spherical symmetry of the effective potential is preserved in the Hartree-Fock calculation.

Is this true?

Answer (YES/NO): NO